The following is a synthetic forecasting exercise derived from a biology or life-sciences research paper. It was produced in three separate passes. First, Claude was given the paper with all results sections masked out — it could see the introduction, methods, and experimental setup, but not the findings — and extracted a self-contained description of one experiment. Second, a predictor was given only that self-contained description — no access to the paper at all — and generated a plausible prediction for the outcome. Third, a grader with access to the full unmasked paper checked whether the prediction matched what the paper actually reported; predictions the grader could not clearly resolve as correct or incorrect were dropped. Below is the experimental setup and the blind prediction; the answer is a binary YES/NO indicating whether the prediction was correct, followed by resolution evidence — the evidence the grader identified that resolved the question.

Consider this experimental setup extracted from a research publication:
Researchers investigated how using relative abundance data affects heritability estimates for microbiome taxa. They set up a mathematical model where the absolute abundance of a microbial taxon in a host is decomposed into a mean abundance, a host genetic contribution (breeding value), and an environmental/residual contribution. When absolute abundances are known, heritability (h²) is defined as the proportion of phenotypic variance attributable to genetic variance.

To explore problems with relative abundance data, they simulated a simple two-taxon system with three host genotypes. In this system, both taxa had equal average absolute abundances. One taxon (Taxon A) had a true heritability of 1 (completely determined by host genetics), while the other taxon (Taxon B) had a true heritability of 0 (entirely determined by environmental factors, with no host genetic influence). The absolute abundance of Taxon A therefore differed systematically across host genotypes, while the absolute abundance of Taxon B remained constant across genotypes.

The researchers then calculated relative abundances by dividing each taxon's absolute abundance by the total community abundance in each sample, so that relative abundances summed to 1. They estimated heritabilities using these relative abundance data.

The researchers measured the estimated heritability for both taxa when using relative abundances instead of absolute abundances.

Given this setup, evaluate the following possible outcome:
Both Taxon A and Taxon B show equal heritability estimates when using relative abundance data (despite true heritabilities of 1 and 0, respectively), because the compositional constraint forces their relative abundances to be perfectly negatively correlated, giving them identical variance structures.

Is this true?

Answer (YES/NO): YES